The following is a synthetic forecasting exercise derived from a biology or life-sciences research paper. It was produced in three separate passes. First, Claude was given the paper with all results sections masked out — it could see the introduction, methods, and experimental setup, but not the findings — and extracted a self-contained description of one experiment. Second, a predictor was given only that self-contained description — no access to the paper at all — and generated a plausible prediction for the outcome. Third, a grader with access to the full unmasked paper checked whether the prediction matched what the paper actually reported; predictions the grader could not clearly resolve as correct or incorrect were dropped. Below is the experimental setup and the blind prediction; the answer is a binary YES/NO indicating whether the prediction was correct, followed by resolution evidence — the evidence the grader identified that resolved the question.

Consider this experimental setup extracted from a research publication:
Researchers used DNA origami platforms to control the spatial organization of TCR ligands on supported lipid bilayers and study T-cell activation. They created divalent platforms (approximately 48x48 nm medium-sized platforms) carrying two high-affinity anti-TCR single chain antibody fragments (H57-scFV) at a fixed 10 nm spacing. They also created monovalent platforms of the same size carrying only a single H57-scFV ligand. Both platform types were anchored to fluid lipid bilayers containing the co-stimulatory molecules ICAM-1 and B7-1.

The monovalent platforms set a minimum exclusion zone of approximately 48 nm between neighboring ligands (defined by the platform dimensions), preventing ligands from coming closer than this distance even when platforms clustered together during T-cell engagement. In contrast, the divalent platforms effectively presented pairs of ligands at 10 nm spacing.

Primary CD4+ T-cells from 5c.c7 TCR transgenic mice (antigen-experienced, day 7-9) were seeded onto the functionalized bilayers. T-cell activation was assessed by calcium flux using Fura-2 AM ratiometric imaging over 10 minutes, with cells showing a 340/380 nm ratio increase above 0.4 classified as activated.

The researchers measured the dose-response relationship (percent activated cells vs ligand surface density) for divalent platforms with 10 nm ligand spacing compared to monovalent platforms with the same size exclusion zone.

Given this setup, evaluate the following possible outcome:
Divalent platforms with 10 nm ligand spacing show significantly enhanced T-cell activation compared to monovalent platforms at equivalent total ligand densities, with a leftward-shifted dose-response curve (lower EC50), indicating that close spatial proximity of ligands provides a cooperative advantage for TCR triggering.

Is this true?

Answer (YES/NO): YES